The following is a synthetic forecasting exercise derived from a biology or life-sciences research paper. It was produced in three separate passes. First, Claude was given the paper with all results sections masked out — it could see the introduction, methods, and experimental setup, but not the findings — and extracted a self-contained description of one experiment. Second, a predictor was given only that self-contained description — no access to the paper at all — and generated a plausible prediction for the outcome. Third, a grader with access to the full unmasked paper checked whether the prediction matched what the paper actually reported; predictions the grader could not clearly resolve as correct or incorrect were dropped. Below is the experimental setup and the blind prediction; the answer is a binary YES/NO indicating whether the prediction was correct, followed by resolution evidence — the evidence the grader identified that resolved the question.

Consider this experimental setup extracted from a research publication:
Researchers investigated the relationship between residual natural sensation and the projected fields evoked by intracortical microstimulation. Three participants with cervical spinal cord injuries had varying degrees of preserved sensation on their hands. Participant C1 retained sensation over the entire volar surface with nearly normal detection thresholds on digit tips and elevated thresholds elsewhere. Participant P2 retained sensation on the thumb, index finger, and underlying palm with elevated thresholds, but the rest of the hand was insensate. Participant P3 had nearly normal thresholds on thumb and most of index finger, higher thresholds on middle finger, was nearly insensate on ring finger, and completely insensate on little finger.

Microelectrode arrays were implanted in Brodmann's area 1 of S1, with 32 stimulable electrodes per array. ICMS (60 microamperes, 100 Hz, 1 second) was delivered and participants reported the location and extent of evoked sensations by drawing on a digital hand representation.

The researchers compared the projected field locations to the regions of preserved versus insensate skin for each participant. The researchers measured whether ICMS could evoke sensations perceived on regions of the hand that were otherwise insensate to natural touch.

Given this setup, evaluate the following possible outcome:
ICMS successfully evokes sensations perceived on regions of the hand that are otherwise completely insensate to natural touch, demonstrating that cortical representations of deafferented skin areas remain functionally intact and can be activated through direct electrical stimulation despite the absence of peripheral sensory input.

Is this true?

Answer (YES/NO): YES